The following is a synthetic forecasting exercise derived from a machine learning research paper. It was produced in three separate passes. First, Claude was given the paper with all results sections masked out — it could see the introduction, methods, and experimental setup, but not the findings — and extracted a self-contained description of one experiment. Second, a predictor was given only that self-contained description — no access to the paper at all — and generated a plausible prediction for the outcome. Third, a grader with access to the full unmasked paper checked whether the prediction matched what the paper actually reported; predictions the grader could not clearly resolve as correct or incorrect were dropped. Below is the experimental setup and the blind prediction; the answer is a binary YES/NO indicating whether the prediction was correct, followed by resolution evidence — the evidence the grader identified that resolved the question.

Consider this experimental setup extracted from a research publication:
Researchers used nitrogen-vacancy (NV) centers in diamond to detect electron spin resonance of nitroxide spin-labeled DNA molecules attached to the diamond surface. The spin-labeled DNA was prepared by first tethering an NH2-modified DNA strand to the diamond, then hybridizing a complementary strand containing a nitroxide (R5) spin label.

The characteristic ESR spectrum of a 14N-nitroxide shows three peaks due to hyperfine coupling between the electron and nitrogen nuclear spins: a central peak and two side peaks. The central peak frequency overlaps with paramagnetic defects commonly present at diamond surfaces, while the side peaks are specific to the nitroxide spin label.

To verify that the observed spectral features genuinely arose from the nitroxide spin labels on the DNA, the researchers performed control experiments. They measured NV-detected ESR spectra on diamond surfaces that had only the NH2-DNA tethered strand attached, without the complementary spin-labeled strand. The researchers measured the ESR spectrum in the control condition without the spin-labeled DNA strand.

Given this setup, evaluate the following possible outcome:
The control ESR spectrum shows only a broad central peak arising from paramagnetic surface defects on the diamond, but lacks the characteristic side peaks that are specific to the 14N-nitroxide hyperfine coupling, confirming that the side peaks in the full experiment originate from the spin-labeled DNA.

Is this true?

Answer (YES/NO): YES